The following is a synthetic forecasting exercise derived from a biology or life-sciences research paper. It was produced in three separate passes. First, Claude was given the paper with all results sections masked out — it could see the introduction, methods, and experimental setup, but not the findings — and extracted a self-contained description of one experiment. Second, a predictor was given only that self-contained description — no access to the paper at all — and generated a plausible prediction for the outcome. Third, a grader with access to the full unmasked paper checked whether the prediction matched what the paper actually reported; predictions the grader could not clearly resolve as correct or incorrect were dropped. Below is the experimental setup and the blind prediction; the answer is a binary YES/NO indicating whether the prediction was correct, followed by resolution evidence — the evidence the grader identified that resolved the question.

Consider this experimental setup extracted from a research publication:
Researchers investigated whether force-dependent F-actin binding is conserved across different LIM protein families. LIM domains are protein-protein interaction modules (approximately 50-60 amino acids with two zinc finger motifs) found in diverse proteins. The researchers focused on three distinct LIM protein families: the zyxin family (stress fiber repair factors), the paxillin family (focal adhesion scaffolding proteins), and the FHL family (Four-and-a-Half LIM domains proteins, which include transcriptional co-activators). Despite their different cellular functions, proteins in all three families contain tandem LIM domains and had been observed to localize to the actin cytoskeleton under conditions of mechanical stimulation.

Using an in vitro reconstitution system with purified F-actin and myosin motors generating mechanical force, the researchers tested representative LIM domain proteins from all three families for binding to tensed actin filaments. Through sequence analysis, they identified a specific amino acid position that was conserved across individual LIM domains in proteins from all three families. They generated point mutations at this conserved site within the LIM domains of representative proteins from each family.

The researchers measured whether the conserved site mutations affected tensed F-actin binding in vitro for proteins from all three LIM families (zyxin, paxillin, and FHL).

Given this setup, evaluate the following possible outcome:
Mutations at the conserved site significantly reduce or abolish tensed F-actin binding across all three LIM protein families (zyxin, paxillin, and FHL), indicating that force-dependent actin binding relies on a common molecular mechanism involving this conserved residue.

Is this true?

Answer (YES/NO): YES